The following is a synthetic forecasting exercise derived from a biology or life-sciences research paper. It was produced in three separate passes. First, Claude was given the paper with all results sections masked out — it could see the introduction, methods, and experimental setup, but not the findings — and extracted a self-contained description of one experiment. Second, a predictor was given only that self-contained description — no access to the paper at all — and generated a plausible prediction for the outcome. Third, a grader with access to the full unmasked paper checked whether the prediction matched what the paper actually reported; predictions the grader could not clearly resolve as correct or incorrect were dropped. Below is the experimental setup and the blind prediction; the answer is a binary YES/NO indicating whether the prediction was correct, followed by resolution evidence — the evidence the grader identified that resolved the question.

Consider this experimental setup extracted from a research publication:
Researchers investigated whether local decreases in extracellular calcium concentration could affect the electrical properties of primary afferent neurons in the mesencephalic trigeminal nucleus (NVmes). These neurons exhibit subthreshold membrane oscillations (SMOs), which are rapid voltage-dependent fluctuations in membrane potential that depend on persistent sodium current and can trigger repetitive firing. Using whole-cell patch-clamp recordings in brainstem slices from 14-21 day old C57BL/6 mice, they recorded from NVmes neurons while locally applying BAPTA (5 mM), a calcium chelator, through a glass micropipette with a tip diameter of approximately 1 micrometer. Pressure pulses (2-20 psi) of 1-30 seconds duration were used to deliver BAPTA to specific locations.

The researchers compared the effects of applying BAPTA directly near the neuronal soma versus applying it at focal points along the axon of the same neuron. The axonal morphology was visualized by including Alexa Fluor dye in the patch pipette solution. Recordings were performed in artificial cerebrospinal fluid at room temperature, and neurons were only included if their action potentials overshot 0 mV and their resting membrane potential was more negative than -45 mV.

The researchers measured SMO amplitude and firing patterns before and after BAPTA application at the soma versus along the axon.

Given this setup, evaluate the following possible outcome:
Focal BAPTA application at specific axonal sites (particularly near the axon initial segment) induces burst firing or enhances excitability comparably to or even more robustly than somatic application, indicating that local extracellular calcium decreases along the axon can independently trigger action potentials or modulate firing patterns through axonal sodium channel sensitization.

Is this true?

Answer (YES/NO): YES